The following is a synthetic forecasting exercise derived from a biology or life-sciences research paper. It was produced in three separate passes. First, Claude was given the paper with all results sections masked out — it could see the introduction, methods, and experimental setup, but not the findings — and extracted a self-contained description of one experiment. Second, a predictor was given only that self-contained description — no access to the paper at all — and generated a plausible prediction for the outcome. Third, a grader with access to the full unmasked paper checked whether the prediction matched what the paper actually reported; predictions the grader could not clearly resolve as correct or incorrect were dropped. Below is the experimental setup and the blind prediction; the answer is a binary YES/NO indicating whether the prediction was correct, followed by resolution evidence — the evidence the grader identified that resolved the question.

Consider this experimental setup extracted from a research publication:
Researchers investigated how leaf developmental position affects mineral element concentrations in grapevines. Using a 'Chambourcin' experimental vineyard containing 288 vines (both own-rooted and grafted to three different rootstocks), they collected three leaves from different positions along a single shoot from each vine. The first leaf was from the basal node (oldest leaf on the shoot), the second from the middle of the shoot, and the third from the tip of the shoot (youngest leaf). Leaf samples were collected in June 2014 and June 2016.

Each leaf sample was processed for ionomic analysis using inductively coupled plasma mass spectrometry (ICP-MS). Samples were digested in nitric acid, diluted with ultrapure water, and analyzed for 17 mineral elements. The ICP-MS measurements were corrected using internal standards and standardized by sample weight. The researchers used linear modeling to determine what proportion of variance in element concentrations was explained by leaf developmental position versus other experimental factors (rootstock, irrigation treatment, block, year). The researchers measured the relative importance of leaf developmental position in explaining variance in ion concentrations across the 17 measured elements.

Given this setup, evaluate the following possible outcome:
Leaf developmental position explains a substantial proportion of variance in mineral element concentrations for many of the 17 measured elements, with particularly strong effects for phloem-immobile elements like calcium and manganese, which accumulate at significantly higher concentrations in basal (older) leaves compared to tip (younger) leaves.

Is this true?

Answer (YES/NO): YES